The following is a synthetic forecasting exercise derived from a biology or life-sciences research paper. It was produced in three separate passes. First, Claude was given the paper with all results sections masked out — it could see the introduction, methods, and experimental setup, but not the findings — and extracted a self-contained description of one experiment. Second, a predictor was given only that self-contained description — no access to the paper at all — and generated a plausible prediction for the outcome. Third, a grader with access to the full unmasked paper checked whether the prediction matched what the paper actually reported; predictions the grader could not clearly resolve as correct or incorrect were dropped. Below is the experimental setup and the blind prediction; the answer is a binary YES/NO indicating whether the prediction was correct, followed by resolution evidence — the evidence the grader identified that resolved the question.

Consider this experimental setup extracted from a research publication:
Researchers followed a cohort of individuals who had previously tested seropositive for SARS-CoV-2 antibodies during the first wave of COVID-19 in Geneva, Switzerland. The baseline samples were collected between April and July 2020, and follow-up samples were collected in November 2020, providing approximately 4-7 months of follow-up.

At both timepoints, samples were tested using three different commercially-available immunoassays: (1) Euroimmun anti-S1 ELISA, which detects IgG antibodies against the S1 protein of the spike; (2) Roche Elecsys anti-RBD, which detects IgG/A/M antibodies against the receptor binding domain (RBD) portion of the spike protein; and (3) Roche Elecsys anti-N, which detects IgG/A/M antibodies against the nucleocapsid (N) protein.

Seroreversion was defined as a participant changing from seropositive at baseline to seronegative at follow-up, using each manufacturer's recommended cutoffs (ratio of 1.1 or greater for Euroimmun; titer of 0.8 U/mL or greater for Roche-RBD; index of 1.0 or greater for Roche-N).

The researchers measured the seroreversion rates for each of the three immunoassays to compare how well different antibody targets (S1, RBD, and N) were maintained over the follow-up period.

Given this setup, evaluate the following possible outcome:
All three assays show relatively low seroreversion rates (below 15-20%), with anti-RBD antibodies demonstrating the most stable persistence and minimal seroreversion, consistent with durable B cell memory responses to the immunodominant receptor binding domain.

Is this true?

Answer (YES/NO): NO